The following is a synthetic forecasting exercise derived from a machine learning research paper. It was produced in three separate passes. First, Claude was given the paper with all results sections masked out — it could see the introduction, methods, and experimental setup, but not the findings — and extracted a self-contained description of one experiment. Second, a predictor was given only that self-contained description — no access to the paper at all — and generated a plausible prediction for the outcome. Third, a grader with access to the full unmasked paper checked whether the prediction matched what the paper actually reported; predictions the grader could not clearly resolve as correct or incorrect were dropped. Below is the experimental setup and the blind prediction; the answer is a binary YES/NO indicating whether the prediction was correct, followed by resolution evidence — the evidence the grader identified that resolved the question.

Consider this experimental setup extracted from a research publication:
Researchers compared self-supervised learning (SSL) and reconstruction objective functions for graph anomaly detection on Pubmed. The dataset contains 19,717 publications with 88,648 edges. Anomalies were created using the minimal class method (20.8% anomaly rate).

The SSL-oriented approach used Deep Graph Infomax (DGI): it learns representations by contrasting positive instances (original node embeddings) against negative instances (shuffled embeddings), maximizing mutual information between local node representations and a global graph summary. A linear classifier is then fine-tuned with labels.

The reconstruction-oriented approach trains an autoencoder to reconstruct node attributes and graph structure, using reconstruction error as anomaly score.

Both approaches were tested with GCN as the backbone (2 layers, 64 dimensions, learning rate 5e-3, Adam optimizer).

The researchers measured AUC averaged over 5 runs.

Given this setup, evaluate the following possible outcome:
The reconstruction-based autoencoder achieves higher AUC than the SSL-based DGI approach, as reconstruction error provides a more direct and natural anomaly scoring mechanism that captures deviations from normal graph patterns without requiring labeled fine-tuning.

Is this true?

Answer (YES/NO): NO